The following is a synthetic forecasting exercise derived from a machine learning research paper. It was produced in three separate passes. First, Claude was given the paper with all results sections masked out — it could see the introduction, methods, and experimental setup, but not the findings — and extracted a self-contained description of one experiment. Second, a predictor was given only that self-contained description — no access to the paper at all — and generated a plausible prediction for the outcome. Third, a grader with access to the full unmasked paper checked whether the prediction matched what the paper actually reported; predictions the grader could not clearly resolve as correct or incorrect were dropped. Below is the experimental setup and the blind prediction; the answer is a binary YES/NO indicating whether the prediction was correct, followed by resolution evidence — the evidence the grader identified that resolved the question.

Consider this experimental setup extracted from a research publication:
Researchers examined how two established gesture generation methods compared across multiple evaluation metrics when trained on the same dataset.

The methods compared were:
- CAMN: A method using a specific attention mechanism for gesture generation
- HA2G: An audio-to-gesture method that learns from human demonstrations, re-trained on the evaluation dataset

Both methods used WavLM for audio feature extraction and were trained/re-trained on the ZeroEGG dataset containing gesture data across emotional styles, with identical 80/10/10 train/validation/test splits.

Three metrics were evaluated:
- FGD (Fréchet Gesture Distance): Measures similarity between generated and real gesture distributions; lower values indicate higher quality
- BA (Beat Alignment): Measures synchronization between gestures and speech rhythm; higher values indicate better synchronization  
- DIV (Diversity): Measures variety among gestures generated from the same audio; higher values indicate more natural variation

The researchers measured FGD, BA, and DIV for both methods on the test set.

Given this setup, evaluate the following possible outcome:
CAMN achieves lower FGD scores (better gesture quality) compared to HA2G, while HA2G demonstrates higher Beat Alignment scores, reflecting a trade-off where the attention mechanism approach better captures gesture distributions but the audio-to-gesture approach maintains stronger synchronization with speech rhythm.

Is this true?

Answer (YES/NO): NO